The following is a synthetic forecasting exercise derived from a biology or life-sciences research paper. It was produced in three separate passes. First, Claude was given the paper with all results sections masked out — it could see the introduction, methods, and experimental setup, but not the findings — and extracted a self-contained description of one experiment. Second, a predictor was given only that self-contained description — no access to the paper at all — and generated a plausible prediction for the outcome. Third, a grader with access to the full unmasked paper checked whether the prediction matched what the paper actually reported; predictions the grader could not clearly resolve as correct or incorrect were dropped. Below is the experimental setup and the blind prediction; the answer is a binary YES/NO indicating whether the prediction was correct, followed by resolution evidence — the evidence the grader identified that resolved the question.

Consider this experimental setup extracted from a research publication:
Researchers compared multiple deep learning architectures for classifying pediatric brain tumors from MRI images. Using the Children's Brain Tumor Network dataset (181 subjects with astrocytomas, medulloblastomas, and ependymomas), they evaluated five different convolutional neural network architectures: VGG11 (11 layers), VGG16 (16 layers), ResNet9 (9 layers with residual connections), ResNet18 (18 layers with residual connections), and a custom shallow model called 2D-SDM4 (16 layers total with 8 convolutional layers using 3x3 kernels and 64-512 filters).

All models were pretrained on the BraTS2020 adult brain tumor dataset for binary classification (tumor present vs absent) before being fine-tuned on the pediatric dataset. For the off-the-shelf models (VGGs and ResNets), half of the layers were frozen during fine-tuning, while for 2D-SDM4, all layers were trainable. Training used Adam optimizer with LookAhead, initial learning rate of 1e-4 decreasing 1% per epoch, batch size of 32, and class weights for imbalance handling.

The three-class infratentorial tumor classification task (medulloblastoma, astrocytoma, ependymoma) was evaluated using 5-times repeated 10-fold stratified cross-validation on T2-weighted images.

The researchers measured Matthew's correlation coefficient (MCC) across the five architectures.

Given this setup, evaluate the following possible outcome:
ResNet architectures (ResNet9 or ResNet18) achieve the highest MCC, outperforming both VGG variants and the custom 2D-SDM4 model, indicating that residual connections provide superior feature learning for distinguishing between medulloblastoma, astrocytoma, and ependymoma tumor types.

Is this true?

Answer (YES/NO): NO